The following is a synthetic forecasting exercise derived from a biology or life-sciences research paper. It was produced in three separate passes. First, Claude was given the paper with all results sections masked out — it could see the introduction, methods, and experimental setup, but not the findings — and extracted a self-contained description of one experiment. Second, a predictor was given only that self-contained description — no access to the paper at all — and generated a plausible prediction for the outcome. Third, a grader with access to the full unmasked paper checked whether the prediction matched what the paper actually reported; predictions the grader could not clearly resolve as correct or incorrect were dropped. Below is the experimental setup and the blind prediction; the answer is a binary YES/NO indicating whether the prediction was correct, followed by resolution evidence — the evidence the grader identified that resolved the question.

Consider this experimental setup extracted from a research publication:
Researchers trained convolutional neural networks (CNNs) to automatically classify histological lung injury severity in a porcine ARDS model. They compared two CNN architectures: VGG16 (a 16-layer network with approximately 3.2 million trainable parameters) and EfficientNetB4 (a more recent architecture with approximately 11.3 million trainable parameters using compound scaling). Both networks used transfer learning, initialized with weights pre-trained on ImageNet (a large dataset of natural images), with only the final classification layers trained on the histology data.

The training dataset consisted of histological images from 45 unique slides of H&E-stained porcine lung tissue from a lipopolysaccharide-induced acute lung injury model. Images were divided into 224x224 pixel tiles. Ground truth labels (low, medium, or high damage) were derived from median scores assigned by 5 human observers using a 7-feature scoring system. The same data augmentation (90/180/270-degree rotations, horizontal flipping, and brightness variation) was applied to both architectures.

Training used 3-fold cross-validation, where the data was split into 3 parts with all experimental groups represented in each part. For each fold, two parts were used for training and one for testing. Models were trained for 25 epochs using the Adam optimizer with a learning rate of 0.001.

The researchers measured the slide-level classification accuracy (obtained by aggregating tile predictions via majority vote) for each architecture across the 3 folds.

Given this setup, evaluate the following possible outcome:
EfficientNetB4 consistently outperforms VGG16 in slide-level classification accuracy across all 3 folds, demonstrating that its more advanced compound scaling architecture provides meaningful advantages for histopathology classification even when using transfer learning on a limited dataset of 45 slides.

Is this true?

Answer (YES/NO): NO